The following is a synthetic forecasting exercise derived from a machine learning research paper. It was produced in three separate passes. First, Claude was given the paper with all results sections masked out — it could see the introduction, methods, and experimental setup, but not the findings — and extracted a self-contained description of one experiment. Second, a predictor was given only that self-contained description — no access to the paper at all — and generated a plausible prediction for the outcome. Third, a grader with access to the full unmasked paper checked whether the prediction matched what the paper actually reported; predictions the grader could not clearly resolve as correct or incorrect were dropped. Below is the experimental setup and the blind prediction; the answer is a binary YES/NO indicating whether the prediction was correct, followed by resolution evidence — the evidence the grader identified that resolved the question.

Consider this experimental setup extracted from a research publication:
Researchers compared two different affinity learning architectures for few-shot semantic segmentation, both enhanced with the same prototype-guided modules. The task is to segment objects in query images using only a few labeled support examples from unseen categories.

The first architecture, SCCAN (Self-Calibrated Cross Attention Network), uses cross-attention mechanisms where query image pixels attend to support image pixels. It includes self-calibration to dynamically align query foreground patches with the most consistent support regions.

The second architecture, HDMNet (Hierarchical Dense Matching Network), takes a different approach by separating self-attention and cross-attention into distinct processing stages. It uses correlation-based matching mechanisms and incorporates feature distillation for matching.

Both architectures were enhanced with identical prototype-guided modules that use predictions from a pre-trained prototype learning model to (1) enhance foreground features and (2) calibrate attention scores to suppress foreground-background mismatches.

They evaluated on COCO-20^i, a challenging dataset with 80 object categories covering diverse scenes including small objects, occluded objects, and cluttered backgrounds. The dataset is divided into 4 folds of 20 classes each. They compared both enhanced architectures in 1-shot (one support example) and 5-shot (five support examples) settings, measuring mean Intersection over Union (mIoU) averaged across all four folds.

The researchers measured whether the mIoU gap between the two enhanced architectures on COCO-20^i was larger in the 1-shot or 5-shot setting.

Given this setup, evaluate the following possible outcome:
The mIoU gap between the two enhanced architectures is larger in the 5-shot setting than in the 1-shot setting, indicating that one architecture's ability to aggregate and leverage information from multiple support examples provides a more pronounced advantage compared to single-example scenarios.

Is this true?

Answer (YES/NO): NO